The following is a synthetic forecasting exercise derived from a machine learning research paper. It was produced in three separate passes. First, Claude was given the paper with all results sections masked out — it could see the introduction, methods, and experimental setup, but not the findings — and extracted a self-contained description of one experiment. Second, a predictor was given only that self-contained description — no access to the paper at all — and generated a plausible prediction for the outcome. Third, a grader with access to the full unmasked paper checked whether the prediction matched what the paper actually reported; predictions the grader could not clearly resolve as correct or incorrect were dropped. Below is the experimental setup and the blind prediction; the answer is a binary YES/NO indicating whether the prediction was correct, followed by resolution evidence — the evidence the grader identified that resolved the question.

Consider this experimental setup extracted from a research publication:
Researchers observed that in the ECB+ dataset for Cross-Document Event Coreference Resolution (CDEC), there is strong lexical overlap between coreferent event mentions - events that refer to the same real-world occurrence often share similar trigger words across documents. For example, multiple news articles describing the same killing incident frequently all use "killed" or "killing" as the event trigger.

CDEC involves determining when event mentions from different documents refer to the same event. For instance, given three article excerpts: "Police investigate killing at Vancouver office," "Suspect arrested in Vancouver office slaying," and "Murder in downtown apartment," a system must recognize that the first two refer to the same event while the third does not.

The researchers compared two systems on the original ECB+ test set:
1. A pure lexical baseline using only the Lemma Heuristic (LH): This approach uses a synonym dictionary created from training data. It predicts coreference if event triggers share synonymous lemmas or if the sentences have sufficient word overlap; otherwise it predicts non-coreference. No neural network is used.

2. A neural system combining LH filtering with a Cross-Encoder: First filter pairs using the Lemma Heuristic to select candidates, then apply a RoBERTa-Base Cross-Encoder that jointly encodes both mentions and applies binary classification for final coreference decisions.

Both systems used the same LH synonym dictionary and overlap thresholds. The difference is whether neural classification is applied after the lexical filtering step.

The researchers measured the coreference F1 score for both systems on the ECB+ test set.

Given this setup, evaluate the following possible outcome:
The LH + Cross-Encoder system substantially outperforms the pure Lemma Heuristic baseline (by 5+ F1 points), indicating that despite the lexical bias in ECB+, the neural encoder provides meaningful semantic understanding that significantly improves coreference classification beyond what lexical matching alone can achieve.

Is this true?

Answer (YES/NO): NO